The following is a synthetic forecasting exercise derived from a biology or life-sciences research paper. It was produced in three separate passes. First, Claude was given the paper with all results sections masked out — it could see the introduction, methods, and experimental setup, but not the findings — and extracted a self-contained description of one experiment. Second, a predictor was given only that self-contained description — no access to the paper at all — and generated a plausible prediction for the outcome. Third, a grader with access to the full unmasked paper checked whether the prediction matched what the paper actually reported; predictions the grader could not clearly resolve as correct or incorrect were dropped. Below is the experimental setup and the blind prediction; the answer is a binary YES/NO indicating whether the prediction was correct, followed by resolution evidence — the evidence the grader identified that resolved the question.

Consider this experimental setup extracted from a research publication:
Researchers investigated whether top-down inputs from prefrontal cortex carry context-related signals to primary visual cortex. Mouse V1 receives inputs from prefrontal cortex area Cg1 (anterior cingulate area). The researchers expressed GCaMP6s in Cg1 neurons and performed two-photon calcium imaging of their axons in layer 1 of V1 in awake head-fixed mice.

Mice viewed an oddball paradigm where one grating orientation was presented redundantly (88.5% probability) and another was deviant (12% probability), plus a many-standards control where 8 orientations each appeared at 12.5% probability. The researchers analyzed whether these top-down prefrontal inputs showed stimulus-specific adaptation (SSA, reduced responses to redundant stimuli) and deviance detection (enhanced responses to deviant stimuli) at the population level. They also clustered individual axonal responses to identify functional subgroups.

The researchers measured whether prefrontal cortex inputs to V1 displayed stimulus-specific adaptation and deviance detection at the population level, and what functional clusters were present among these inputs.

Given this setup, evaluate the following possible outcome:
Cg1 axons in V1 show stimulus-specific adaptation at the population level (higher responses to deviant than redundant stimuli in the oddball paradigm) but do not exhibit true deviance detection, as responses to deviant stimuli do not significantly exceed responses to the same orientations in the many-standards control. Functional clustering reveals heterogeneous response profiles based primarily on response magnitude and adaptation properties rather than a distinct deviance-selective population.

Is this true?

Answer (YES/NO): NO